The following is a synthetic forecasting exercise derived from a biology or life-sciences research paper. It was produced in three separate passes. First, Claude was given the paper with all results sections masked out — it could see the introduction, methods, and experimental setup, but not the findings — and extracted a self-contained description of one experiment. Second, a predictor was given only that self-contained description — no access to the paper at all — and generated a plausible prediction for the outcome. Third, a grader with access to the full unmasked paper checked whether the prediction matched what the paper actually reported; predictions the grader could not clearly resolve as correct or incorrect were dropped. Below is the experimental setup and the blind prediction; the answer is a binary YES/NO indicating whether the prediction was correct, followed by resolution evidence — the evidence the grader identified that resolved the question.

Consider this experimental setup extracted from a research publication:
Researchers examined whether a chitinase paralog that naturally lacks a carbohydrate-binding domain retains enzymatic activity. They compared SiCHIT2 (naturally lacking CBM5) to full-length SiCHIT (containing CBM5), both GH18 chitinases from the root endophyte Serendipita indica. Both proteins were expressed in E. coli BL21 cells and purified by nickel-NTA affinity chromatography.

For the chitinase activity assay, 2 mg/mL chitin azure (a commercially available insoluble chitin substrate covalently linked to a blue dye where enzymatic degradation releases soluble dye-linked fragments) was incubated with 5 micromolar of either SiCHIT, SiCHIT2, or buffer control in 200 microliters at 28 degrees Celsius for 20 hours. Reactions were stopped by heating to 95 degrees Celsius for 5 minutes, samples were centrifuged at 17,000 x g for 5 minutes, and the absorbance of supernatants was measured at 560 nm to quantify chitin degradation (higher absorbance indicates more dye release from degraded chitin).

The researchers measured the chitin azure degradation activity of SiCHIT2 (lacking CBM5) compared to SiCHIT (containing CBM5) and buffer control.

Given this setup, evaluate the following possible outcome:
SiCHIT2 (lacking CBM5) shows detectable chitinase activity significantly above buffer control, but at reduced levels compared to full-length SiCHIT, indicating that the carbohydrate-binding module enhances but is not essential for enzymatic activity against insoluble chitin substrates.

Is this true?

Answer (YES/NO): NO